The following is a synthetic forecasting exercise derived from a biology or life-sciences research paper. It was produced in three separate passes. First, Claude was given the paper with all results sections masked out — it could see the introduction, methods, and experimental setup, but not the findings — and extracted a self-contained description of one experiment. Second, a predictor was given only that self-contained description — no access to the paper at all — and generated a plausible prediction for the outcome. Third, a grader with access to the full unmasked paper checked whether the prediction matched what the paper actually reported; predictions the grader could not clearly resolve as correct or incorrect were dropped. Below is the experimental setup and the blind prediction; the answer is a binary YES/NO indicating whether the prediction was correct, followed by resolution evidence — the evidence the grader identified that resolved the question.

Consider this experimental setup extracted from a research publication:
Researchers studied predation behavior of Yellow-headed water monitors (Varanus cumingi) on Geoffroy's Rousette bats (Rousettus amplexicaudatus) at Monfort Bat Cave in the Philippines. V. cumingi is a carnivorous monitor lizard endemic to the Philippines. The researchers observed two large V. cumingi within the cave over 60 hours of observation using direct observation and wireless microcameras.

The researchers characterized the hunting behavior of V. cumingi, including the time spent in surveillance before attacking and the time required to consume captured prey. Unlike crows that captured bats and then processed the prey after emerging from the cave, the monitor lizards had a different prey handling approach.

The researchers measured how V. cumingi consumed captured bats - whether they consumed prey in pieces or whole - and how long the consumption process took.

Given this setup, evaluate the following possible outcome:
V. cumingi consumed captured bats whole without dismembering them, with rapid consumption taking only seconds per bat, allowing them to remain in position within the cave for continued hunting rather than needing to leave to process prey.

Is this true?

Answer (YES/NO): NO